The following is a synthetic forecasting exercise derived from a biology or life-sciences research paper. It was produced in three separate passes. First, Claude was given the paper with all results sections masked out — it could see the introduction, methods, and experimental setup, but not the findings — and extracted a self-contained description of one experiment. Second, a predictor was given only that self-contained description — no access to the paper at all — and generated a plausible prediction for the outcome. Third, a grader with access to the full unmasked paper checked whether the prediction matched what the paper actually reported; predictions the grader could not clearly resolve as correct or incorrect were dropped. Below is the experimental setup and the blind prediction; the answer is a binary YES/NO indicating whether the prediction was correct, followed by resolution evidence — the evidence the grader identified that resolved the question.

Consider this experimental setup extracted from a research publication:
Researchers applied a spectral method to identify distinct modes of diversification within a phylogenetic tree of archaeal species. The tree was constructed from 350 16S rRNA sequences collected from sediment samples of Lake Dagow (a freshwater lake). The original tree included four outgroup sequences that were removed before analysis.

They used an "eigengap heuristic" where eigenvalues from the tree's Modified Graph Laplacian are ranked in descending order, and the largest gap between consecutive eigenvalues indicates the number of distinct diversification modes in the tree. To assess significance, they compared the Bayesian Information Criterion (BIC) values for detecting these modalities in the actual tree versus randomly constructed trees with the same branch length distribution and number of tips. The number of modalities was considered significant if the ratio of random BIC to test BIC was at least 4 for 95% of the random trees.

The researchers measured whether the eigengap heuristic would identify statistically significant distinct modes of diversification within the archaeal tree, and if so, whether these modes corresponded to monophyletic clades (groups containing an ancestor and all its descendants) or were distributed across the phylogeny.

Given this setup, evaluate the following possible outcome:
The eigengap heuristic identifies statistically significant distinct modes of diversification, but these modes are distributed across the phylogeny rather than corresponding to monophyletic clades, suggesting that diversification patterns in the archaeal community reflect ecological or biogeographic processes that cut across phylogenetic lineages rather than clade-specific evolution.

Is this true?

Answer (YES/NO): YES